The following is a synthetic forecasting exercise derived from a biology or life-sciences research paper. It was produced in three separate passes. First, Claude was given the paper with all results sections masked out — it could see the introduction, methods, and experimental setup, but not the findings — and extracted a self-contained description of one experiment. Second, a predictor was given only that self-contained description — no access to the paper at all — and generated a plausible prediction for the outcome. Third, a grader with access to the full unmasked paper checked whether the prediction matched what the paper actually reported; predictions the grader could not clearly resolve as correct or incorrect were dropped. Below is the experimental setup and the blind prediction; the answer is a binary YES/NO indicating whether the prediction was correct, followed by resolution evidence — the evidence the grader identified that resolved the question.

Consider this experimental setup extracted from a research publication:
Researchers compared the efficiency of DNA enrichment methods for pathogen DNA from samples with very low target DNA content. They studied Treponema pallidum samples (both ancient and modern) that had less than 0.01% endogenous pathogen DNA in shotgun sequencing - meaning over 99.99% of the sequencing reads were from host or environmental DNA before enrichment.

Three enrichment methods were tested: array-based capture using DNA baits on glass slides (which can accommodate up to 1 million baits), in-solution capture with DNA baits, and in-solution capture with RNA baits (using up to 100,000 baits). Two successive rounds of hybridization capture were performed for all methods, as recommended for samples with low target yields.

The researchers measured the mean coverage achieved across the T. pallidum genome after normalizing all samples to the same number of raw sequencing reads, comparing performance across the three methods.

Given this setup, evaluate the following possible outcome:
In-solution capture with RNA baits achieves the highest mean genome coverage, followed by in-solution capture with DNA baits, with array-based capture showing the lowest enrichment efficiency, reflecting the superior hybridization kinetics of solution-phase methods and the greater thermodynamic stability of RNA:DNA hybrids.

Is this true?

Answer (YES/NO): YES